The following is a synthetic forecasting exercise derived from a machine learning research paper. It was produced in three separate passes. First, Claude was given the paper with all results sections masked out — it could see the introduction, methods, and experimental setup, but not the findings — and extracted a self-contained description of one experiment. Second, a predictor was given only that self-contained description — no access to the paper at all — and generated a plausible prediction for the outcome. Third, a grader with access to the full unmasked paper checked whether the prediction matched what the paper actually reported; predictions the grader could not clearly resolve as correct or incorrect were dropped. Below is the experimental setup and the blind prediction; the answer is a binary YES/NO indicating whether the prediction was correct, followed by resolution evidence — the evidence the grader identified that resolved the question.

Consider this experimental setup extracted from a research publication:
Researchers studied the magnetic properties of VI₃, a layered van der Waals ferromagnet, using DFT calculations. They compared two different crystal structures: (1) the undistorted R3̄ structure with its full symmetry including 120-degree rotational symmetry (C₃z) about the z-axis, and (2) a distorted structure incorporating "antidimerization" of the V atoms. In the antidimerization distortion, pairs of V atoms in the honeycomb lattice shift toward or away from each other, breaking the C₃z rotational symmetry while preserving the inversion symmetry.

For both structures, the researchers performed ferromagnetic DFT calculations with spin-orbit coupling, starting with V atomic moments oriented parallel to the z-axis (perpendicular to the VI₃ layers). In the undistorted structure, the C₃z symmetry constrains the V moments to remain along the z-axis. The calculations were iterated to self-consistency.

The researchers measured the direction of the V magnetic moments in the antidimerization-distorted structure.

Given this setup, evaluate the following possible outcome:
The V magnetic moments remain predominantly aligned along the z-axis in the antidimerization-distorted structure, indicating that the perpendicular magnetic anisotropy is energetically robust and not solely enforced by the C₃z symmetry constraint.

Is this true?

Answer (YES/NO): NO